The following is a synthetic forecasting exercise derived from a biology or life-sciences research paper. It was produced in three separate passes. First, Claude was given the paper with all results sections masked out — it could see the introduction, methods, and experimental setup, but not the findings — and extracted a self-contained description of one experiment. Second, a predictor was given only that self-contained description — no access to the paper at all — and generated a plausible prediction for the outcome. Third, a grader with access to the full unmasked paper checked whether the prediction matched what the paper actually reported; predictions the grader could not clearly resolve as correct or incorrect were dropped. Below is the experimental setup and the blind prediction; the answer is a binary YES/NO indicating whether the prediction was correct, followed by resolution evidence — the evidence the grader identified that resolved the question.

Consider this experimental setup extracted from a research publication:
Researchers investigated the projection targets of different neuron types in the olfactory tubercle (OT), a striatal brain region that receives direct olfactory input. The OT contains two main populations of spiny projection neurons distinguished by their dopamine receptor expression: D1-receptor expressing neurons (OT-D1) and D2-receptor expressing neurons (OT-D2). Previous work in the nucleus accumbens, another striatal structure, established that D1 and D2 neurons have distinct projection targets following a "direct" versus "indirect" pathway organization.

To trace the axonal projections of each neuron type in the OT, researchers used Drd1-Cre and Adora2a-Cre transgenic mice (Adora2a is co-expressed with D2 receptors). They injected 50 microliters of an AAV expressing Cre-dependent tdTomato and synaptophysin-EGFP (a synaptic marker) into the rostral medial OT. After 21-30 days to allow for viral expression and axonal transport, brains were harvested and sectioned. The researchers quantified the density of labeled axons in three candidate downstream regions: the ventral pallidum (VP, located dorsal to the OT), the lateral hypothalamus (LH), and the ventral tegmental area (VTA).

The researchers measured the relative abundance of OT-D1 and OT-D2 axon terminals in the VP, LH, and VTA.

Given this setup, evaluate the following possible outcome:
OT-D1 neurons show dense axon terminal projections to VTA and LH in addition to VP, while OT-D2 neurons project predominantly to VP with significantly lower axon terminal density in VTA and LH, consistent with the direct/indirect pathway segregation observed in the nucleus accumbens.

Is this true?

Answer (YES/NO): NO